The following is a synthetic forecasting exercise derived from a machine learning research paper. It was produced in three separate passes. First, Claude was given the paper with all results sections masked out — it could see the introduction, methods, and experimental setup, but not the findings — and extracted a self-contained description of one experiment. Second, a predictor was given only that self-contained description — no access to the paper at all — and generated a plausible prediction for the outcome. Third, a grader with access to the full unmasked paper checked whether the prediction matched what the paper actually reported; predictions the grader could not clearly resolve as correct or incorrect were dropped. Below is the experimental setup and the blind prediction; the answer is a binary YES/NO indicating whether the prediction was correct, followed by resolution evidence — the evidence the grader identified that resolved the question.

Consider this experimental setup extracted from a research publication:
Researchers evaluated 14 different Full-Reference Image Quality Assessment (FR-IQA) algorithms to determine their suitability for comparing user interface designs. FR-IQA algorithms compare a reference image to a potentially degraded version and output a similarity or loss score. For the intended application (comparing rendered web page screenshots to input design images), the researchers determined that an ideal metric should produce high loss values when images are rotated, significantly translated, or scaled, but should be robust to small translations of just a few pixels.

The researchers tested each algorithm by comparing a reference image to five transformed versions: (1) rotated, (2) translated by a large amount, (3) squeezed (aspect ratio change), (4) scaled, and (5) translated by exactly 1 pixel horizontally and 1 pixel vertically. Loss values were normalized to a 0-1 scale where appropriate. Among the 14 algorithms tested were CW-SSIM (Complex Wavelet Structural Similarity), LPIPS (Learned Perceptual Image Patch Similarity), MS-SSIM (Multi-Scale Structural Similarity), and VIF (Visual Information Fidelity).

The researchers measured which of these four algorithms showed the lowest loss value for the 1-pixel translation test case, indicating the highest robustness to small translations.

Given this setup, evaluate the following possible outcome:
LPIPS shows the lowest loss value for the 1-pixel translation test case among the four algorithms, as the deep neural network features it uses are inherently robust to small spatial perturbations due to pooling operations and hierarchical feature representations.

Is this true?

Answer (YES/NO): NO